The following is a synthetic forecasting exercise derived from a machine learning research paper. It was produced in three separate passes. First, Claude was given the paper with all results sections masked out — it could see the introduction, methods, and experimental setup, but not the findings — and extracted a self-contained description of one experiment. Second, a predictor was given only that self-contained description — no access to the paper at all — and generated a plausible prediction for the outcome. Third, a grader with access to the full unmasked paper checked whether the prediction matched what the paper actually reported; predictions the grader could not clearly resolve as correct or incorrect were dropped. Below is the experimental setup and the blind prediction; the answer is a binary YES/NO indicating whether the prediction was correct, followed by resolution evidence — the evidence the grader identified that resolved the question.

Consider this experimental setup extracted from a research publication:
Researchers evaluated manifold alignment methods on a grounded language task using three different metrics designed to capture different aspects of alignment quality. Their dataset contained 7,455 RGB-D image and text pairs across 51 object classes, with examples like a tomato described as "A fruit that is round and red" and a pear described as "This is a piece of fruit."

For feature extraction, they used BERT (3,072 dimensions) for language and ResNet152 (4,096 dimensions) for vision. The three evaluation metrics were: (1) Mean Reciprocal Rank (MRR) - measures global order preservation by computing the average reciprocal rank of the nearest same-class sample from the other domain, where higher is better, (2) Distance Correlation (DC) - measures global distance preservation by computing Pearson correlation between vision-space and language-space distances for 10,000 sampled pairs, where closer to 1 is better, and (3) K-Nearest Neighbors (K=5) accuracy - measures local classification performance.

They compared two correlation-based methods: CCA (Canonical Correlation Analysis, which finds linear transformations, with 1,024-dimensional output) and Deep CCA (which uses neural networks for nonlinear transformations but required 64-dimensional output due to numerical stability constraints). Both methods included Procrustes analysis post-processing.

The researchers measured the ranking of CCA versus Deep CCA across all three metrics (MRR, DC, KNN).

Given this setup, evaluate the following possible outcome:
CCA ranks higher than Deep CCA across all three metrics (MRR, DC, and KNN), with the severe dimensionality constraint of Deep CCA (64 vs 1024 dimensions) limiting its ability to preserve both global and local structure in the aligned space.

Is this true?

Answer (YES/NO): NO